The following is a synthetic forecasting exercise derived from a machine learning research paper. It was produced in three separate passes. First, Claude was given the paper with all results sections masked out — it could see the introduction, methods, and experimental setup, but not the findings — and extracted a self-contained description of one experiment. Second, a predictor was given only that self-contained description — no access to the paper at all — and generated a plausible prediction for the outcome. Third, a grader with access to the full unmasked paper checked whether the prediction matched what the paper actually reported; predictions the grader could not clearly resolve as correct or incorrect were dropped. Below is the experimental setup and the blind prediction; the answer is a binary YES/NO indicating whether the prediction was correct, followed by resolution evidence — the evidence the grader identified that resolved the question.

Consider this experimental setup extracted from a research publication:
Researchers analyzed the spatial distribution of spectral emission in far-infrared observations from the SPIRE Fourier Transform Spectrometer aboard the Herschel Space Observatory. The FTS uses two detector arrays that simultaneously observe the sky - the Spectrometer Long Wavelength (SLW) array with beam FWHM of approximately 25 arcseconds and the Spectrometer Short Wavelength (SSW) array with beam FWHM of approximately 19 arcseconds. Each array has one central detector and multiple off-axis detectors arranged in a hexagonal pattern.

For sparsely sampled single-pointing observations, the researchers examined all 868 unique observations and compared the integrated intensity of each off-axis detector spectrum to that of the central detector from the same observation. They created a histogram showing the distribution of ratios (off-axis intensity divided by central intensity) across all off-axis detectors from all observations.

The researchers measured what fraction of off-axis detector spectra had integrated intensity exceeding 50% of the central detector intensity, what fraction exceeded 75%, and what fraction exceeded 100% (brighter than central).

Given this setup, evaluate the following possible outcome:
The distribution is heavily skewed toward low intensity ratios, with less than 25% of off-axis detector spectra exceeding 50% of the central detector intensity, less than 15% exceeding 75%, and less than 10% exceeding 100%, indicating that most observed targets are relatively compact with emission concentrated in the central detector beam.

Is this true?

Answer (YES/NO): NO